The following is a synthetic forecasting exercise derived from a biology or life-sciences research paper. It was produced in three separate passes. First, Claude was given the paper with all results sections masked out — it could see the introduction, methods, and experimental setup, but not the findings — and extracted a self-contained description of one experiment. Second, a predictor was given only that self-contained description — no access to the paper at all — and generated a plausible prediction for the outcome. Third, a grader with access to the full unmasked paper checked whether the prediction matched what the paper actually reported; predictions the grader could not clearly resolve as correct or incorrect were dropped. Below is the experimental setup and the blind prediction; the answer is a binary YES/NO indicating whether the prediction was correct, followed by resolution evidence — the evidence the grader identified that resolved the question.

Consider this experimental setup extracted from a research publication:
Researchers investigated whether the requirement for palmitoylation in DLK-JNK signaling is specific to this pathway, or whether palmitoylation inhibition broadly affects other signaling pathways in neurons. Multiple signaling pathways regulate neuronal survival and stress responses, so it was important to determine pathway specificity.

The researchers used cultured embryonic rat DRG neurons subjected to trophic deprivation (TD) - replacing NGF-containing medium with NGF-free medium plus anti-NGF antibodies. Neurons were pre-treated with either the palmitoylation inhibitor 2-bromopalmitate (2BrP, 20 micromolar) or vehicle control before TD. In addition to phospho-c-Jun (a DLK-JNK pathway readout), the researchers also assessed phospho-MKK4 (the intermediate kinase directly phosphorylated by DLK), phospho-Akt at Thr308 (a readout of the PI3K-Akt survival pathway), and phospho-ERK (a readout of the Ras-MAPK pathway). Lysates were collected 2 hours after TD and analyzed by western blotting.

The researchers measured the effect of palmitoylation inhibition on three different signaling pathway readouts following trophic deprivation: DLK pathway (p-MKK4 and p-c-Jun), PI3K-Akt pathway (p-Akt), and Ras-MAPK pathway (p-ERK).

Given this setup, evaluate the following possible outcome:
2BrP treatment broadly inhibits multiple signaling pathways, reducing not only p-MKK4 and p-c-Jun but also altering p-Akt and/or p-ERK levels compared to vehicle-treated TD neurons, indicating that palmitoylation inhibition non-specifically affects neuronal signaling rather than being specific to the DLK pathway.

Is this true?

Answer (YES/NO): NO